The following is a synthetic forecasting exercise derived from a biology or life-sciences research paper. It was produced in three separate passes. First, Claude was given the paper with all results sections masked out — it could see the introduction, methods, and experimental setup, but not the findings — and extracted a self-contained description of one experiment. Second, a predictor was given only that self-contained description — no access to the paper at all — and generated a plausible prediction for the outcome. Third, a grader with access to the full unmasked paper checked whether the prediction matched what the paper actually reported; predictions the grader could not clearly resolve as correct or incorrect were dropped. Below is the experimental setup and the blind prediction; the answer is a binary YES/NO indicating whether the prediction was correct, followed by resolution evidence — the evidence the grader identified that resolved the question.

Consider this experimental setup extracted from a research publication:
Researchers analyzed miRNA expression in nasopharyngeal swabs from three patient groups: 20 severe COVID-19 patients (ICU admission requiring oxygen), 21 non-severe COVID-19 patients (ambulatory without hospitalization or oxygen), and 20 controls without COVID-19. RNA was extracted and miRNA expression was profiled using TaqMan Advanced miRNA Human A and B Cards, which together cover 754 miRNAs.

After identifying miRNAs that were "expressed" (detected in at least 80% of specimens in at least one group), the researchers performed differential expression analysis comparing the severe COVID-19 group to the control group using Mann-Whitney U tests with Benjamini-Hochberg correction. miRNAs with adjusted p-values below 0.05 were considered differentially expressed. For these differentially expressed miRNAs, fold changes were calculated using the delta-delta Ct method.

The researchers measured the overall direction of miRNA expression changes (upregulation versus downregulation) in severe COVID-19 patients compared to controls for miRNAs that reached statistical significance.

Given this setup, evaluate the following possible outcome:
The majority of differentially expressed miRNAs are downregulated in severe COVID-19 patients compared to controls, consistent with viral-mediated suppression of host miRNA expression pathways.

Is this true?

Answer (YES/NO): YES